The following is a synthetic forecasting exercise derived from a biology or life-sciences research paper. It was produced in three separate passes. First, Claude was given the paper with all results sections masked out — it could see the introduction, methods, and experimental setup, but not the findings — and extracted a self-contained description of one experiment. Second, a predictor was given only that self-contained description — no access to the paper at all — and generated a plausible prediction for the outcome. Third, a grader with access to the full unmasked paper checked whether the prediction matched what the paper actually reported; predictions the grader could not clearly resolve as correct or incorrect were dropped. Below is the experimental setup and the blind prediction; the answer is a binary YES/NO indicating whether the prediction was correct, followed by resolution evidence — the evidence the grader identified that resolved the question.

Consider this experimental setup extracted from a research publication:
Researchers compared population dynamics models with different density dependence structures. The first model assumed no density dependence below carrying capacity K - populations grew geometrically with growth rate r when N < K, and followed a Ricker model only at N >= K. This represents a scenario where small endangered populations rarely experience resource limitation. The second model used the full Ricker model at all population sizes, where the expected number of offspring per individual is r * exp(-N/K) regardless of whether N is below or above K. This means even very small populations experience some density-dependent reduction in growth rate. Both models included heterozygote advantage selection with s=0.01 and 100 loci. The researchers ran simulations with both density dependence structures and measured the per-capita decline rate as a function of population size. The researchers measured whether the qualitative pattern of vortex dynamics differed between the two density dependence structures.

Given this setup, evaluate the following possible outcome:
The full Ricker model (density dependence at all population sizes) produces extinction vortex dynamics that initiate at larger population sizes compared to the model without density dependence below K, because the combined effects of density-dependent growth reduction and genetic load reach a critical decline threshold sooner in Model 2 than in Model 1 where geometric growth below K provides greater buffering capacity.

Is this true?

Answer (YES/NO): NO